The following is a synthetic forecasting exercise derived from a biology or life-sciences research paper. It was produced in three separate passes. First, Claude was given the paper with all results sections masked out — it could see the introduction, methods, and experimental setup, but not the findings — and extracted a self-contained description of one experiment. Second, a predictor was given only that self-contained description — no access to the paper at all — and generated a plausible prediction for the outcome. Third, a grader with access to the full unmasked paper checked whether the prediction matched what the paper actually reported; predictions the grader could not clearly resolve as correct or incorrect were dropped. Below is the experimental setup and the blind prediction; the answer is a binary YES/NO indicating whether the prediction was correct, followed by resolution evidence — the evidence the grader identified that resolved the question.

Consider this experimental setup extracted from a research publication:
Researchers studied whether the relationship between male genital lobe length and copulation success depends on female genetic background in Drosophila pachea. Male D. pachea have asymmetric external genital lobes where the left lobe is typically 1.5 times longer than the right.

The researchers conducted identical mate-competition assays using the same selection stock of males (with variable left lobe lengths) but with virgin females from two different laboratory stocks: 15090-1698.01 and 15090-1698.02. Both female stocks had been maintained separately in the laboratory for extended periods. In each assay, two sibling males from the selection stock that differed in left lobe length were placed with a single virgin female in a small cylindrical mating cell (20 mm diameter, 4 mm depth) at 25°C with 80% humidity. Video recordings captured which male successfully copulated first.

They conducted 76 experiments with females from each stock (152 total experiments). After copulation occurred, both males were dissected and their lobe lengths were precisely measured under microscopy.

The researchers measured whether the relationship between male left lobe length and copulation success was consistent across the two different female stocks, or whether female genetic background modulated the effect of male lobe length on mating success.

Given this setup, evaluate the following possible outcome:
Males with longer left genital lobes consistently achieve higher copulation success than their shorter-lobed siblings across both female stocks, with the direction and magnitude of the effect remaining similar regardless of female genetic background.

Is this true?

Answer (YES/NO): YES